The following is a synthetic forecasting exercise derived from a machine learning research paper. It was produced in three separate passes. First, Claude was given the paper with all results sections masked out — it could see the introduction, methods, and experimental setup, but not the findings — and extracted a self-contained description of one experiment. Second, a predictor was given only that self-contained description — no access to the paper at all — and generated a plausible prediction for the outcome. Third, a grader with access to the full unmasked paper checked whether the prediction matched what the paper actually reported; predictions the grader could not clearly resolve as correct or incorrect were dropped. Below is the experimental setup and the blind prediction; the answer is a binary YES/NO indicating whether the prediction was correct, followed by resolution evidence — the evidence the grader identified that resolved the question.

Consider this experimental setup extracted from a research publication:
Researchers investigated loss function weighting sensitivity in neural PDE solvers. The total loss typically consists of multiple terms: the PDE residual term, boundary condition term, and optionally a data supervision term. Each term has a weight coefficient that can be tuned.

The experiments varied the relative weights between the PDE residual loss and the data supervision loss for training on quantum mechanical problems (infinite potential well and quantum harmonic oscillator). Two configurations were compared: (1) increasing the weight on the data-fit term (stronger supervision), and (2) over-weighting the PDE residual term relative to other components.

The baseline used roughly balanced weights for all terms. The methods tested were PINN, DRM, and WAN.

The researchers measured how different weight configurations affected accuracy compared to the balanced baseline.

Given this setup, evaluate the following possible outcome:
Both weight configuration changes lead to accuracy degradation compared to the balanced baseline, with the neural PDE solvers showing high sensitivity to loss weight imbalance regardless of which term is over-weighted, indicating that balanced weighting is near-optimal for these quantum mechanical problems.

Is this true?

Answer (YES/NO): NO